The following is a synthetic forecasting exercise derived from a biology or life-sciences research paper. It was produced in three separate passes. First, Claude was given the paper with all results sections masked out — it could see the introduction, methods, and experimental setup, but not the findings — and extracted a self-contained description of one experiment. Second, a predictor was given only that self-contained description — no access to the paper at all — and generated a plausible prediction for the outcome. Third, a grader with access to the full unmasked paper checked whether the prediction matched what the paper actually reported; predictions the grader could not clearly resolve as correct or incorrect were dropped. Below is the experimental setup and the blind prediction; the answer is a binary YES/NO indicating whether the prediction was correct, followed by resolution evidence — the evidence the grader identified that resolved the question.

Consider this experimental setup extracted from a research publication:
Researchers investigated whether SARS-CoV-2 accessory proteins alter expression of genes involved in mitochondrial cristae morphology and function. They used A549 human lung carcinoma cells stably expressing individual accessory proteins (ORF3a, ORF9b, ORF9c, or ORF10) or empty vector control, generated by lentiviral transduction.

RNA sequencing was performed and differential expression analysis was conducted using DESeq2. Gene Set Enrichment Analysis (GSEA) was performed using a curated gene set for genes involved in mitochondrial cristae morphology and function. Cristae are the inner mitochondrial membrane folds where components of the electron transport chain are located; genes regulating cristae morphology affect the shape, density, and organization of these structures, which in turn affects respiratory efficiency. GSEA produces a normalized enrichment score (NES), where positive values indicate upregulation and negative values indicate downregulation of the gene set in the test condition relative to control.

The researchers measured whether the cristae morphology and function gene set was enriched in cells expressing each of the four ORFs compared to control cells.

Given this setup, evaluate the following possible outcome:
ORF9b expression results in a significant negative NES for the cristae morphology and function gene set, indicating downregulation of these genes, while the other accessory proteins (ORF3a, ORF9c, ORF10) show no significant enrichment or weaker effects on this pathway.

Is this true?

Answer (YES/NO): NO